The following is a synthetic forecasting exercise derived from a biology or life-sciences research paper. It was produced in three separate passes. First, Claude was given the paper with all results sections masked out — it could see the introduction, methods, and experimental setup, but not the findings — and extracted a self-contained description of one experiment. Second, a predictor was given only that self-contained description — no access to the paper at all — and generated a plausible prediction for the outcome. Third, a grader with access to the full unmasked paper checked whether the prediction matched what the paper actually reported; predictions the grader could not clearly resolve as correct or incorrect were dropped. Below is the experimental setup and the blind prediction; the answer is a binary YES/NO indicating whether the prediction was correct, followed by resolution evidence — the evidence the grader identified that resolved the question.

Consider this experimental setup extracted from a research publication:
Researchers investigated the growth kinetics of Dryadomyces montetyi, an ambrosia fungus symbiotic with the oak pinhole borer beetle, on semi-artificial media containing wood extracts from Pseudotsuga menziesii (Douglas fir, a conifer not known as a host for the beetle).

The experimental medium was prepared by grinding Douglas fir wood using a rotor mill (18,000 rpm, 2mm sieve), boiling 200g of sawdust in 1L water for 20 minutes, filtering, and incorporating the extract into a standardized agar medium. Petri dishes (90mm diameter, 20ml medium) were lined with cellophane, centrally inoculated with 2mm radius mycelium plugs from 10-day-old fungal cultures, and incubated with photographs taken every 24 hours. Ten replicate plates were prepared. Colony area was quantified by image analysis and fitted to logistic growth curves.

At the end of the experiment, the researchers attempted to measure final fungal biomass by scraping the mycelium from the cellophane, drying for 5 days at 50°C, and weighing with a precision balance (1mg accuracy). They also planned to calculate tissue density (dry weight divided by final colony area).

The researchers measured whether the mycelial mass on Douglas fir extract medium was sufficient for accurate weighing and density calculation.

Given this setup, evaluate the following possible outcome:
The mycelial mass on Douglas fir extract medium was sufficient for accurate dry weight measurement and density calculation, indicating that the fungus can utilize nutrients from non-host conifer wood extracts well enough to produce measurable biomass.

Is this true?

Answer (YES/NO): NO